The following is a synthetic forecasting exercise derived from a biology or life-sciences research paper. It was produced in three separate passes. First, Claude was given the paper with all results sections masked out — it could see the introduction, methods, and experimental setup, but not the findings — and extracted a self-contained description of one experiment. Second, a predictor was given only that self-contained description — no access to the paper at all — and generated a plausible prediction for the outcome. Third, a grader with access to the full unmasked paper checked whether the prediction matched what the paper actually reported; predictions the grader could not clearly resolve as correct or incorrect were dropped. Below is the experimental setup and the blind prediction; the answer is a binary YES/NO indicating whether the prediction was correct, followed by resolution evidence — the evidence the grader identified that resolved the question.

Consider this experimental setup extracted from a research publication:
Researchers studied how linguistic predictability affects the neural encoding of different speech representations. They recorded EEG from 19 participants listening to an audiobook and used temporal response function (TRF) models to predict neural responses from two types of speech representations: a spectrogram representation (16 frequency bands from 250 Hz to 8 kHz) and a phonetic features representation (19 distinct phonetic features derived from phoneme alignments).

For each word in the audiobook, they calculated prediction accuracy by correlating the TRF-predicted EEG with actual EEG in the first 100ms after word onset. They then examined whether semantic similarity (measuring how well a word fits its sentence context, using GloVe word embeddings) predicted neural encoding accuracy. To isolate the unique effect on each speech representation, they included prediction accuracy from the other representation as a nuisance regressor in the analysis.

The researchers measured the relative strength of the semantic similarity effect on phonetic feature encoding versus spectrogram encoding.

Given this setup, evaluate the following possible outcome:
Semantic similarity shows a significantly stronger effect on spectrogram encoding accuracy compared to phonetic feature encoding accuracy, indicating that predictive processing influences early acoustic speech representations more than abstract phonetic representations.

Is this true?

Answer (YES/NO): NO